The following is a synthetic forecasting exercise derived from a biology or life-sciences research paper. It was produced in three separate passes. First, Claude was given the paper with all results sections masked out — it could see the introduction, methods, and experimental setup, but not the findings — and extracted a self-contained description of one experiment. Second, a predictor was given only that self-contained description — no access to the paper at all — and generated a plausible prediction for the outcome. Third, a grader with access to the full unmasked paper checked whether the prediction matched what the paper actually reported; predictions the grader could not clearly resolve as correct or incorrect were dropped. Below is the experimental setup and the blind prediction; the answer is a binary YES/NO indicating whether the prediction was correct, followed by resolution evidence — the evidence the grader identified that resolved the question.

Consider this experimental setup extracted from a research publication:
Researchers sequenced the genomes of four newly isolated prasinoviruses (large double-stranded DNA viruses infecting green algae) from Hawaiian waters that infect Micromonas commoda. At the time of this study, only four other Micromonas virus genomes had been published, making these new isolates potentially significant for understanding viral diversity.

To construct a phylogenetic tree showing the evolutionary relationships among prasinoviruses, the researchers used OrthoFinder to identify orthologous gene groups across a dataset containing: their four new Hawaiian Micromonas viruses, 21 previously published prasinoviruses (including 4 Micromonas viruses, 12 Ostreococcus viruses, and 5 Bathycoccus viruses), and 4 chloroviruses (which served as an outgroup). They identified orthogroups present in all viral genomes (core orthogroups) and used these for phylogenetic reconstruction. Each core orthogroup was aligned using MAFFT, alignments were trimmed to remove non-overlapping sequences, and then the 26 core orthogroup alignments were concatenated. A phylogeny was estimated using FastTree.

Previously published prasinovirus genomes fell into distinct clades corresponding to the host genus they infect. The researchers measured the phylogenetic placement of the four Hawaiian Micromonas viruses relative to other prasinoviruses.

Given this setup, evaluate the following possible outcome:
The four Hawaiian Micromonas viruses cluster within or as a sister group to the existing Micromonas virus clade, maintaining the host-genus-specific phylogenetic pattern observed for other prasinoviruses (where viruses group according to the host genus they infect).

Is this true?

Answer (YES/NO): NO